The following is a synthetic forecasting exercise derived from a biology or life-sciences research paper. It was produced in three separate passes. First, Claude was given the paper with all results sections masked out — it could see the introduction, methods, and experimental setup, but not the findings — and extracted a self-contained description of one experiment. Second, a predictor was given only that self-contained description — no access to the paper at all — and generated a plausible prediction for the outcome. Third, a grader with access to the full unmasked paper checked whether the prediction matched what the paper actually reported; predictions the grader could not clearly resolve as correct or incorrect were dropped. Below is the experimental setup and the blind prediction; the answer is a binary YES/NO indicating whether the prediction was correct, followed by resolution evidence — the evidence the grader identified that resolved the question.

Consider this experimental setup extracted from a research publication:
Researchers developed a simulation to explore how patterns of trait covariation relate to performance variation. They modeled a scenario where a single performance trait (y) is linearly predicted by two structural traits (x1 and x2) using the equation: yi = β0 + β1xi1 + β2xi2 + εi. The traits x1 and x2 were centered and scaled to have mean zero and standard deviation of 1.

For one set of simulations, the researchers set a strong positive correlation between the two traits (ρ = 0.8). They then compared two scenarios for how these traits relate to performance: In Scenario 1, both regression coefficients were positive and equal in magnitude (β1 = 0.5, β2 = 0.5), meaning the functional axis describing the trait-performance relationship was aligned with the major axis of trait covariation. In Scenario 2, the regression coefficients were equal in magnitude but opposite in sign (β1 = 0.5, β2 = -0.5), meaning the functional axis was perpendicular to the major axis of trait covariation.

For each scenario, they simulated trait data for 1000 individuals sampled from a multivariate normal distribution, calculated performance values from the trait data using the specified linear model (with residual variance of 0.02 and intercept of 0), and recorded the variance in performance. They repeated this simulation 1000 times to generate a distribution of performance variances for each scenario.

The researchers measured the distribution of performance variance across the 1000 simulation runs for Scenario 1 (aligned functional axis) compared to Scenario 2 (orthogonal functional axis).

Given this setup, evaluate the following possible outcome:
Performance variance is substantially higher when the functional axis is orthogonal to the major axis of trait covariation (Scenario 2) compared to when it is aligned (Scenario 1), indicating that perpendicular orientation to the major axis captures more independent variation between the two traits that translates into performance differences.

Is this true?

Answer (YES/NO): NO